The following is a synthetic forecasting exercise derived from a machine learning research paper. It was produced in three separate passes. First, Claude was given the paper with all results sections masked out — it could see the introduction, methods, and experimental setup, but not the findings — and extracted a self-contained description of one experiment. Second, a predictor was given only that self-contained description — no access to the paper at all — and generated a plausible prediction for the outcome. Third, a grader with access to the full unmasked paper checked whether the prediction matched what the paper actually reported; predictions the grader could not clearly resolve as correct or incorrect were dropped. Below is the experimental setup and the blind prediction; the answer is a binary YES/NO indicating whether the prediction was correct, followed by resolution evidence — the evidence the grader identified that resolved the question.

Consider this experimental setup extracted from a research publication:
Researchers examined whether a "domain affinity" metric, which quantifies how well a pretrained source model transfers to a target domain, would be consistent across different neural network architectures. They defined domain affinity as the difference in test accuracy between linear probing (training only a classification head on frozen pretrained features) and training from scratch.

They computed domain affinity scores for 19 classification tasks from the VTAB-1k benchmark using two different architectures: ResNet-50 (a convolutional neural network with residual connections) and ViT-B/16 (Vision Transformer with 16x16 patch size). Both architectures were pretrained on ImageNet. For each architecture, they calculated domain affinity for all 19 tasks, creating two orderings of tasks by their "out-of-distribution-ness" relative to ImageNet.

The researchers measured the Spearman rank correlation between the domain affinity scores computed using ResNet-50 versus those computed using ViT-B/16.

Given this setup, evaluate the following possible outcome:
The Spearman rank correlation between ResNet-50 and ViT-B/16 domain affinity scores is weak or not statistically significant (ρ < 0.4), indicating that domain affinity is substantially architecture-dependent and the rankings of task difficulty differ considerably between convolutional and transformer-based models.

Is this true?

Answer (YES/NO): NO